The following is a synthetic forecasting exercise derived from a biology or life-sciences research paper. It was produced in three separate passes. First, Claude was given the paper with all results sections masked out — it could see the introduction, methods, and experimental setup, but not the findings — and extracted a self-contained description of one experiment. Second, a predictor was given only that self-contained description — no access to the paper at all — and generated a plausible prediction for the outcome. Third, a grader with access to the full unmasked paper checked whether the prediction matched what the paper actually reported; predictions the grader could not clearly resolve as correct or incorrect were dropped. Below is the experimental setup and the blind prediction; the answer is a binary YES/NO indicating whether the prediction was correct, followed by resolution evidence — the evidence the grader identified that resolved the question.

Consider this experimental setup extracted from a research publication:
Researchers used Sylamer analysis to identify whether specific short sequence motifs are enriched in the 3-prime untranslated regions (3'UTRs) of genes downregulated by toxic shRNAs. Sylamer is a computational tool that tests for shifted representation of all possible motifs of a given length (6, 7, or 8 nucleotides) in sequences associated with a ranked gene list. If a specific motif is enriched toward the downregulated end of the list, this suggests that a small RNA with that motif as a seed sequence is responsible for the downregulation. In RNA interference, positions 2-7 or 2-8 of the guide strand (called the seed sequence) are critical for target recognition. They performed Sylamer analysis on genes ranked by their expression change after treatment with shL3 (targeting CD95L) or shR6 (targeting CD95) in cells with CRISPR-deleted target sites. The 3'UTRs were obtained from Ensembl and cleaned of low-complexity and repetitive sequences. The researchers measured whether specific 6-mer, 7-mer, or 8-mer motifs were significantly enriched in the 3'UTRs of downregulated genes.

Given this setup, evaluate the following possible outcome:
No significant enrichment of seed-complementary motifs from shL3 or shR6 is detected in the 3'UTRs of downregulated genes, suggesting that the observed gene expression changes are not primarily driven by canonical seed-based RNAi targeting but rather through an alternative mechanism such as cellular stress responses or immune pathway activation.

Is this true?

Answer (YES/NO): NO